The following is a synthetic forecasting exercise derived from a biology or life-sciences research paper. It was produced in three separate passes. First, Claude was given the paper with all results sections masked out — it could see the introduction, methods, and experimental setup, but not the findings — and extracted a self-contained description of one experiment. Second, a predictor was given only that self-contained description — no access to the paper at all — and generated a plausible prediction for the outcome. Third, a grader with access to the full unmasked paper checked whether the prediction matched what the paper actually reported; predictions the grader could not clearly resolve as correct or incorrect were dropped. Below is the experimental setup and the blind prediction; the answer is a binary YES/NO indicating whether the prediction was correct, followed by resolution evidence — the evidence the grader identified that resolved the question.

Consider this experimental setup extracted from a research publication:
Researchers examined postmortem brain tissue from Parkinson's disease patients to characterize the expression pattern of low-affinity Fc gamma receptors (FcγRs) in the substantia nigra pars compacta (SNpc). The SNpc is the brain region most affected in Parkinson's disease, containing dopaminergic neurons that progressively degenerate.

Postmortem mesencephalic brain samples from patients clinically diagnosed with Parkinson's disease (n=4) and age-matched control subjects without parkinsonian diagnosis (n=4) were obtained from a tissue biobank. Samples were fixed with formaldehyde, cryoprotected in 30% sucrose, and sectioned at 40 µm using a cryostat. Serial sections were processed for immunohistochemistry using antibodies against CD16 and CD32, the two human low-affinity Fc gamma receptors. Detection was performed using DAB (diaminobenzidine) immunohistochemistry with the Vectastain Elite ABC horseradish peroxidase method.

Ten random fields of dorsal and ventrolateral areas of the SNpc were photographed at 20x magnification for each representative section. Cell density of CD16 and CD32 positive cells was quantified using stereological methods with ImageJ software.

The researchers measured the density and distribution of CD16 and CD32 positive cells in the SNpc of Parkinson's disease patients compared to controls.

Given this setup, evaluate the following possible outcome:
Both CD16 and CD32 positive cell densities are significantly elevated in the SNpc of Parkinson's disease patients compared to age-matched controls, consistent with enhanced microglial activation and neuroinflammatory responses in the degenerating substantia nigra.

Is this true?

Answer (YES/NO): NO